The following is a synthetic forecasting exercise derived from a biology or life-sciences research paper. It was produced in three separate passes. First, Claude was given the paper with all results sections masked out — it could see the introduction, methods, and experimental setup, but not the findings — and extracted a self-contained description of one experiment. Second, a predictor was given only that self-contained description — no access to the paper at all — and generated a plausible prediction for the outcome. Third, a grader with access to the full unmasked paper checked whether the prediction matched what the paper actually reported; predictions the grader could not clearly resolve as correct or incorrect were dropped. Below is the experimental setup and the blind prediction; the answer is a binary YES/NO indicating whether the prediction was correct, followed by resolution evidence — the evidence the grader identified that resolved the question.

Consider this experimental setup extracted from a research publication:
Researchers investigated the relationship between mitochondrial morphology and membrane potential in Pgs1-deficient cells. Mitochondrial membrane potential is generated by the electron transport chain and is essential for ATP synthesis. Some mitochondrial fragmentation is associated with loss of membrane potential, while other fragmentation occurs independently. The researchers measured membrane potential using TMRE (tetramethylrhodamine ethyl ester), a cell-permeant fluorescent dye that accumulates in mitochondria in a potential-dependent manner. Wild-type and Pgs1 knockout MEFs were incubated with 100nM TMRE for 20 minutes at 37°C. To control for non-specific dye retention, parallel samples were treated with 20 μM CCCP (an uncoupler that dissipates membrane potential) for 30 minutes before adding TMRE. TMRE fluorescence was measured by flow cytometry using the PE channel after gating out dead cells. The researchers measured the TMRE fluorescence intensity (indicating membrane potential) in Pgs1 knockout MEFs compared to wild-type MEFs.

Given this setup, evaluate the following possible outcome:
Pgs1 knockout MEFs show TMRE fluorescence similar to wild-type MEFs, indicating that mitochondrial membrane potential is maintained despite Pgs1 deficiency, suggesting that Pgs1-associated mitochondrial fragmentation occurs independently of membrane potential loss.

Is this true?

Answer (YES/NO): NO